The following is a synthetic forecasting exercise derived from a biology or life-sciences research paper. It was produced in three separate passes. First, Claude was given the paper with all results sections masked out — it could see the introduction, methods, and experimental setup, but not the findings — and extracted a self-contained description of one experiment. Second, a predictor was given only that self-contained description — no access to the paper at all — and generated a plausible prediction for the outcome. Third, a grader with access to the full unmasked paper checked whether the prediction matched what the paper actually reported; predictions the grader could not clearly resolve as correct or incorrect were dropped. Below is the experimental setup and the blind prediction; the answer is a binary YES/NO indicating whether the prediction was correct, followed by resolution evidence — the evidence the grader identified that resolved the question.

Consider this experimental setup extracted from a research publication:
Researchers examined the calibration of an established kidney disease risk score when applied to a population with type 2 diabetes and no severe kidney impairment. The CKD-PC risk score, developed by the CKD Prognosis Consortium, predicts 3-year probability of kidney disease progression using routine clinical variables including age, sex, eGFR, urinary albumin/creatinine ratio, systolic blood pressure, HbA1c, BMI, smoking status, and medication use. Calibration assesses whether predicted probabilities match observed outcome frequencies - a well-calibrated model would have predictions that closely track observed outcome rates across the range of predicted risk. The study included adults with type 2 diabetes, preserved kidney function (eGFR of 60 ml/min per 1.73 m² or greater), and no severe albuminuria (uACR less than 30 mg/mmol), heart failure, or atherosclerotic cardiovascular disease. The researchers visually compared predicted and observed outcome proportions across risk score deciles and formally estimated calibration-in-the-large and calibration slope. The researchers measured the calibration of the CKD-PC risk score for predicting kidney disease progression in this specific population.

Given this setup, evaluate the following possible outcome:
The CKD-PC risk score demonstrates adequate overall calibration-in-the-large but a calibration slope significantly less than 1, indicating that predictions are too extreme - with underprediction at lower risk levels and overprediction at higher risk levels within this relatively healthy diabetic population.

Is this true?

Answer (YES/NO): NO